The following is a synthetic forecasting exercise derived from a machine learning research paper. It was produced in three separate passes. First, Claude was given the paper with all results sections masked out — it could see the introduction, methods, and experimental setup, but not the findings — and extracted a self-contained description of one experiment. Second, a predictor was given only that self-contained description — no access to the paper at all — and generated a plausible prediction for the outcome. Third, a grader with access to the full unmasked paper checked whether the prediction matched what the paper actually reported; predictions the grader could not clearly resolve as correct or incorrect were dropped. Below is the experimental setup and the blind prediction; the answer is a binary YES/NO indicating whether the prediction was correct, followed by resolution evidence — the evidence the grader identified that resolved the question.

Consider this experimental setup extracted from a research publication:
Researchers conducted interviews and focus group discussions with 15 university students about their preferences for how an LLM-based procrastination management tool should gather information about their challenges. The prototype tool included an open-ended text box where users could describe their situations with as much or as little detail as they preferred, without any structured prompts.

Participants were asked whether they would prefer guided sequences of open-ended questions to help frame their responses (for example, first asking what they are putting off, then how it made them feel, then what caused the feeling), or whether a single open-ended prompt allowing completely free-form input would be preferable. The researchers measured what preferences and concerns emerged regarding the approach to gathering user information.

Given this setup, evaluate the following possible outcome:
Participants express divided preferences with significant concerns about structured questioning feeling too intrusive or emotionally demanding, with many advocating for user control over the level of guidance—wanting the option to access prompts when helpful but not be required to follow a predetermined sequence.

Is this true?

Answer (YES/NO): NO